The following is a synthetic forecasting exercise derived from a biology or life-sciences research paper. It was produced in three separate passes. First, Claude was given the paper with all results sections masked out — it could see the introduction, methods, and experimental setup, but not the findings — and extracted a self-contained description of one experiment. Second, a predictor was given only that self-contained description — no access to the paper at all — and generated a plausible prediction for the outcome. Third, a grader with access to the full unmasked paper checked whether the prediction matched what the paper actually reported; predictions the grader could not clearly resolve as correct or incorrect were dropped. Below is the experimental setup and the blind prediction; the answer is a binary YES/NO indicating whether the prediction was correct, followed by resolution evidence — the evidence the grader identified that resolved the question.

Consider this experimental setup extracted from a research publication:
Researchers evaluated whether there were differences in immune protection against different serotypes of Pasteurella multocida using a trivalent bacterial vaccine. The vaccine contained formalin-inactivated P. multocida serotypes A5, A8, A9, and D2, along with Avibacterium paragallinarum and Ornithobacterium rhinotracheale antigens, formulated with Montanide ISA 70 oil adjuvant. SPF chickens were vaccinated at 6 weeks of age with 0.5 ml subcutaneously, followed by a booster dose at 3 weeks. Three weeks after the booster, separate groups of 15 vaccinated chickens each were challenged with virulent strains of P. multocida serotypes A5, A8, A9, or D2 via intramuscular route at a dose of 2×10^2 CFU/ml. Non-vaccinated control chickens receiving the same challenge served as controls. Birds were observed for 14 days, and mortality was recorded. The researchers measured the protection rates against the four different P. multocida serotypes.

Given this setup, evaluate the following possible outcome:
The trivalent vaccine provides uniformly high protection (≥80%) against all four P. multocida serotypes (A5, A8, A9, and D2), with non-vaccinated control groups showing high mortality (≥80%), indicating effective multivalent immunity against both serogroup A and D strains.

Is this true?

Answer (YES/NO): YES